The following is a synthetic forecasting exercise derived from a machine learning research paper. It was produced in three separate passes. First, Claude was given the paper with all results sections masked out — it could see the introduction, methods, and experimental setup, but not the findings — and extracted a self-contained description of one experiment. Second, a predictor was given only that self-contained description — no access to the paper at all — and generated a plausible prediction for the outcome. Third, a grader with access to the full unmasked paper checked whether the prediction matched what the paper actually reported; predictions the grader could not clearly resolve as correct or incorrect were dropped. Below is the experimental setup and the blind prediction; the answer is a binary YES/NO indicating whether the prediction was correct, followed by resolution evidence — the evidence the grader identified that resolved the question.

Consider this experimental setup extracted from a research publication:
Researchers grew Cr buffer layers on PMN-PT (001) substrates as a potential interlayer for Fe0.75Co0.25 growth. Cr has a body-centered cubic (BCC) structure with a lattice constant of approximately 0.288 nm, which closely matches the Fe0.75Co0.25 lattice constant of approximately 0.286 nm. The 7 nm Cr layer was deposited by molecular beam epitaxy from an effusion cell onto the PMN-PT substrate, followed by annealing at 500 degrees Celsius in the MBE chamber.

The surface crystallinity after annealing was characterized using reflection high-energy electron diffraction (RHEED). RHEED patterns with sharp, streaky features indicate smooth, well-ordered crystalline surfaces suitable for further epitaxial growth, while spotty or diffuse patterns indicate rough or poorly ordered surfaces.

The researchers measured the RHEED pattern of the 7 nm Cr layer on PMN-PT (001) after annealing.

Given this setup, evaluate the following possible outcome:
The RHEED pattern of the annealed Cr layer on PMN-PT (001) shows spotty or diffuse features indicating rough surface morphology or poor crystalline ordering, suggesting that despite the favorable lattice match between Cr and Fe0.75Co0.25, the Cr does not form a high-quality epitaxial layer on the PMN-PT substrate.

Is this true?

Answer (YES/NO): NO